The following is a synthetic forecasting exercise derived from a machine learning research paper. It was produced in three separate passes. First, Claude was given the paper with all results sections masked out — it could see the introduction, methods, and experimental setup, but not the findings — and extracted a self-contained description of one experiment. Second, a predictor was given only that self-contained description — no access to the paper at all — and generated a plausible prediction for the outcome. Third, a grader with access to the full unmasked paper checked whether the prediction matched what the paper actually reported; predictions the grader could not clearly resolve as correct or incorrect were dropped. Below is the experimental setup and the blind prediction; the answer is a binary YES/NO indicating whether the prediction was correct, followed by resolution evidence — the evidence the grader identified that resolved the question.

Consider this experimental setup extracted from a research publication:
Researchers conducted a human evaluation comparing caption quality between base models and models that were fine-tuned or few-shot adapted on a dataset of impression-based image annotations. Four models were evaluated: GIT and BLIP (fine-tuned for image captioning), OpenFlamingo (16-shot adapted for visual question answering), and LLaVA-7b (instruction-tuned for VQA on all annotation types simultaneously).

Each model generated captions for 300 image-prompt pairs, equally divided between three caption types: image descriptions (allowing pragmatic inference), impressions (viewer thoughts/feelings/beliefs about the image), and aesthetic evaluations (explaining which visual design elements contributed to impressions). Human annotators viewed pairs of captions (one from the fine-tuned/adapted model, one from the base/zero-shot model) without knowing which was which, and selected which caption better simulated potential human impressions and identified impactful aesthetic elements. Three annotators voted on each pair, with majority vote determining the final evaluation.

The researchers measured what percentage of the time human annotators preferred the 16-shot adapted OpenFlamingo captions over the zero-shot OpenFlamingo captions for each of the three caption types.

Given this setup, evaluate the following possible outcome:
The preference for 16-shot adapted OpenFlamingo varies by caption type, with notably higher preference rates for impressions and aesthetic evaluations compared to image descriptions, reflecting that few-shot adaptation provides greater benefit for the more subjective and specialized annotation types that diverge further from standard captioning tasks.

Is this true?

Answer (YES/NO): YES